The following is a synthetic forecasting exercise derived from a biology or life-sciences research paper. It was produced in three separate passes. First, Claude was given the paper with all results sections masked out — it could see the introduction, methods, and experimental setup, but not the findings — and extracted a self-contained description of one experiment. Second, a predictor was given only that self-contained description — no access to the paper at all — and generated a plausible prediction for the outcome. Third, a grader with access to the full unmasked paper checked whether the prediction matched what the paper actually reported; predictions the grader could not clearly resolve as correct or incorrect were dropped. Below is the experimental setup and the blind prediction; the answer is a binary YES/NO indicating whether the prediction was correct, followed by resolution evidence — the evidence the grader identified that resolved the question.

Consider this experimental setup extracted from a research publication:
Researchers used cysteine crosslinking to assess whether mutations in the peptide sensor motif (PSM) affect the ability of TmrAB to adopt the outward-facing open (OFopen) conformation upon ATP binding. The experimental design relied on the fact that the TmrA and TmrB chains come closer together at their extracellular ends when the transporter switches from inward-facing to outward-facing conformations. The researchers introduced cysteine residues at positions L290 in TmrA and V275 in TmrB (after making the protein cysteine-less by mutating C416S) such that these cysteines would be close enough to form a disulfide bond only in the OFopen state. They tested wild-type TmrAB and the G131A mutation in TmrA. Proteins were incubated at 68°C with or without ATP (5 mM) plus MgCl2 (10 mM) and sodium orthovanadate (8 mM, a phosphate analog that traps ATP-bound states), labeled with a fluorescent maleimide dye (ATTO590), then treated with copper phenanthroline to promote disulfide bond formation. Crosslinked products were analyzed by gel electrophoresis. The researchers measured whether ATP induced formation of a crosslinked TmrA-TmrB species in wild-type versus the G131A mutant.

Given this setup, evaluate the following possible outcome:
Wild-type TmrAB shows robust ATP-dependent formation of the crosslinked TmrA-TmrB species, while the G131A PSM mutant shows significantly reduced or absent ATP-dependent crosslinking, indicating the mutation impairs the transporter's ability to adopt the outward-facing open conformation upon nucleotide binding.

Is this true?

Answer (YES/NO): NO